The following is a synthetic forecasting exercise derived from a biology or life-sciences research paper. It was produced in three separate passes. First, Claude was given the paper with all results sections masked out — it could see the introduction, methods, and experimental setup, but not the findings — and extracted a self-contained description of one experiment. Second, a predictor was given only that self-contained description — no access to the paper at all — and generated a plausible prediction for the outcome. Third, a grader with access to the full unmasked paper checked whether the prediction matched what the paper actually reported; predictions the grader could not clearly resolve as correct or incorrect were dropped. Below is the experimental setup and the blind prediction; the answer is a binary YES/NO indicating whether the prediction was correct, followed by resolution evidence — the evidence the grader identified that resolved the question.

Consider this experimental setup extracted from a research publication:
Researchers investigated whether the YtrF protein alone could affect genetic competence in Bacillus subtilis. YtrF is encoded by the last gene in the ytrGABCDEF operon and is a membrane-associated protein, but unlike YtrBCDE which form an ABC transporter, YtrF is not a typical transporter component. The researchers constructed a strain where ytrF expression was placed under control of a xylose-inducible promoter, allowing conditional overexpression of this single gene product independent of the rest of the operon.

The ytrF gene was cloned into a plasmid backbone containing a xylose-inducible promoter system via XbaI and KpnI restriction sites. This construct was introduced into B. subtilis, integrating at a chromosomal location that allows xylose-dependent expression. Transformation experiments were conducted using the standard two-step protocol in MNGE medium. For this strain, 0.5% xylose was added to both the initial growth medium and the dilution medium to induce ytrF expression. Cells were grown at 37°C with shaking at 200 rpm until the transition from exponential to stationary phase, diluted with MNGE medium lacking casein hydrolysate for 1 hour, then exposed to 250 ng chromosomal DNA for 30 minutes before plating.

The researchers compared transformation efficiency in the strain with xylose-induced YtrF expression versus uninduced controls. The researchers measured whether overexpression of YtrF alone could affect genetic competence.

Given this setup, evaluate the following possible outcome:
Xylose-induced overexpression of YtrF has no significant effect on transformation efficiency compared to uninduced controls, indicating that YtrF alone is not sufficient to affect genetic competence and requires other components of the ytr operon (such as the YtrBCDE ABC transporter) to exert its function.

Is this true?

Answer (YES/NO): YES